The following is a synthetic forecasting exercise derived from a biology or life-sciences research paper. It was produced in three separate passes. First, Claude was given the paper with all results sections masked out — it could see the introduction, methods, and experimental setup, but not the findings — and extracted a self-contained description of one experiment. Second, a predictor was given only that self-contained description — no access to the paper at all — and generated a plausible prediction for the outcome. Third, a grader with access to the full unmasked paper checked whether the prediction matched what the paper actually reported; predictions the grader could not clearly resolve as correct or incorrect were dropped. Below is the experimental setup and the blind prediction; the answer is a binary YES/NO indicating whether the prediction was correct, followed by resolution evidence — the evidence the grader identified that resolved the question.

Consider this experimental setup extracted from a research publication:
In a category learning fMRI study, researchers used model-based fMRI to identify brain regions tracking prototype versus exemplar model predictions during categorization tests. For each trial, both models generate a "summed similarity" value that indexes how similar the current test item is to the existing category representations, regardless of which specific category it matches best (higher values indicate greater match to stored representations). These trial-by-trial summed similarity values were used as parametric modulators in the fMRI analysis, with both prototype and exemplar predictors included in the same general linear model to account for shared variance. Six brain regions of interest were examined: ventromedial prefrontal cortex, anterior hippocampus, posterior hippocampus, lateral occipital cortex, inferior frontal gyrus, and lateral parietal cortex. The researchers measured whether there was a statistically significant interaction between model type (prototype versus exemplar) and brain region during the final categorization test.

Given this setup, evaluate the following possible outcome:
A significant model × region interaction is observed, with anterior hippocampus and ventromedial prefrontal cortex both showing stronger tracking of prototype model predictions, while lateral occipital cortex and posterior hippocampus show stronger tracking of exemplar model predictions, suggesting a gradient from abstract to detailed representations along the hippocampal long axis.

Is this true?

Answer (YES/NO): NO